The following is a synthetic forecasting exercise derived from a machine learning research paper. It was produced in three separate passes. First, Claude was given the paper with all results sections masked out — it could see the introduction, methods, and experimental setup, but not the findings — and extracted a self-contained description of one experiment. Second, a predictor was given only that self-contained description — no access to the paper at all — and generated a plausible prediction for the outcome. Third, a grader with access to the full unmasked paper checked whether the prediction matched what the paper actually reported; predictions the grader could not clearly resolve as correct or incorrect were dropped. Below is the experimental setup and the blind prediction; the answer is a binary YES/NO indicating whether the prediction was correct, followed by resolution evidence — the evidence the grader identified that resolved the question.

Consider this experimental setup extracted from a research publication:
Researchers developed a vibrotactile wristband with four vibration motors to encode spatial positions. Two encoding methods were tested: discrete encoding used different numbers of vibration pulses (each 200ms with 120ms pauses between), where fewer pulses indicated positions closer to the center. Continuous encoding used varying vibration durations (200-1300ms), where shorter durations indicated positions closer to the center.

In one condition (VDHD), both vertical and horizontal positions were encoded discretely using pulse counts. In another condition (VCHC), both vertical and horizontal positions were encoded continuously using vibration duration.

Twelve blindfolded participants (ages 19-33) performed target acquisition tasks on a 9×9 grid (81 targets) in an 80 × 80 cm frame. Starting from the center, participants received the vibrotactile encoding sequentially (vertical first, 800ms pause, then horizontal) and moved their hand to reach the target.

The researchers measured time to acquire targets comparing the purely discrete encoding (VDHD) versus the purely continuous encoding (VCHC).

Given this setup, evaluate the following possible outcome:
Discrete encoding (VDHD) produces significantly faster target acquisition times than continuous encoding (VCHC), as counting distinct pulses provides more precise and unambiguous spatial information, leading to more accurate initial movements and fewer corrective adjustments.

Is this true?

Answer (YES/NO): NO